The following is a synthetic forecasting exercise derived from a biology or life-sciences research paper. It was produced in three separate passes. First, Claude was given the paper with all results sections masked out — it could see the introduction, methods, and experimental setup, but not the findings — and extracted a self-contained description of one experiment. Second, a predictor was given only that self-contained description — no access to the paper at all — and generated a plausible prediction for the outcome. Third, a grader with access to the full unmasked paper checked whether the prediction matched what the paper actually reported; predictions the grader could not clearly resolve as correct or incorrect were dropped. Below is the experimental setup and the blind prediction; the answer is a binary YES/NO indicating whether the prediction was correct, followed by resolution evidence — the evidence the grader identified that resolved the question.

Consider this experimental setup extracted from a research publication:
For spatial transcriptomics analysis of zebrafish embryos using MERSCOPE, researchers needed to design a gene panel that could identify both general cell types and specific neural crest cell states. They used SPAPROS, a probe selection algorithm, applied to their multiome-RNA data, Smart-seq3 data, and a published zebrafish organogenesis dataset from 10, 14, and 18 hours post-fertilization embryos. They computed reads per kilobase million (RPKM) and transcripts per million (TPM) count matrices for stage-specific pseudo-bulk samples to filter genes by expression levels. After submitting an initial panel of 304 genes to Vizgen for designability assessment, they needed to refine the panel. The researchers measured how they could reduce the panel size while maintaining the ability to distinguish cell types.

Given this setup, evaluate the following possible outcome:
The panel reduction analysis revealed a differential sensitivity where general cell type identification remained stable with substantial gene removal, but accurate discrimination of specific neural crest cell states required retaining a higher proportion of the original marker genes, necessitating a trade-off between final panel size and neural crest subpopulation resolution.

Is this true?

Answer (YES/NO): NO